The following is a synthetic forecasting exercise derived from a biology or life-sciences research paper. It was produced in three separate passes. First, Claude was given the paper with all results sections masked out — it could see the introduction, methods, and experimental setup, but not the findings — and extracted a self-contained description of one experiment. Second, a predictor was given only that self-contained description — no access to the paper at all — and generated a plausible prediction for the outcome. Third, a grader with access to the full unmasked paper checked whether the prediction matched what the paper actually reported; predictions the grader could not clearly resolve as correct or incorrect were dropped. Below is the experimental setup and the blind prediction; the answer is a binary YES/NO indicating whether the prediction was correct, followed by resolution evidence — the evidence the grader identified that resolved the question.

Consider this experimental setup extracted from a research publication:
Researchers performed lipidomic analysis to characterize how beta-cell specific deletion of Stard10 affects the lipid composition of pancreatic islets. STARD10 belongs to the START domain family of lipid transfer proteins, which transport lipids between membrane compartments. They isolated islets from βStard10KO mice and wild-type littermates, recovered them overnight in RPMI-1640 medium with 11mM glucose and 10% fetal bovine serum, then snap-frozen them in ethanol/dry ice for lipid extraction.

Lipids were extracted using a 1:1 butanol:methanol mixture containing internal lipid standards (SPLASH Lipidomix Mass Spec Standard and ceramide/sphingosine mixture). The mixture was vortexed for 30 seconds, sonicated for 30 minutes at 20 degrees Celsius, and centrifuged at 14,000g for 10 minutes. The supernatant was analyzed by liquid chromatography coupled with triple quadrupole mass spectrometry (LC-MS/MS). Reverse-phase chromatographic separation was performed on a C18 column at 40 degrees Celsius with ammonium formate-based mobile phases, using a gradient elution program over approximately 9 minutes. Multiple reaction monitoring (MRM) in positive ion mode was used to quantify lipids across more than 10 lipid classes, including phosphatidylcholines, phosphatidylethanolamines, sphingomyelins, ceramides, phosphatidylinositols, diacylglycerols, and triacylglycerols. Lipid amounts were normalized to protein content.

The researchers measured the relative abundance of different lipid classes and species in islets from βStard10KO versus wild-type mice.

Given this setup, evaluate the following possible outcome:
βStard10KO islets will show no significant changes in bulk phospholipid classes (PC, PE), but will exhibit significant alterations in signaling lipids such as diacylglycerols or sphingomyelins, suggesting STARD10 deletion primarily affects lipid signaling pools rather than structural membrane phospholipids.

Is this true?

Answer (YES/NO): NO